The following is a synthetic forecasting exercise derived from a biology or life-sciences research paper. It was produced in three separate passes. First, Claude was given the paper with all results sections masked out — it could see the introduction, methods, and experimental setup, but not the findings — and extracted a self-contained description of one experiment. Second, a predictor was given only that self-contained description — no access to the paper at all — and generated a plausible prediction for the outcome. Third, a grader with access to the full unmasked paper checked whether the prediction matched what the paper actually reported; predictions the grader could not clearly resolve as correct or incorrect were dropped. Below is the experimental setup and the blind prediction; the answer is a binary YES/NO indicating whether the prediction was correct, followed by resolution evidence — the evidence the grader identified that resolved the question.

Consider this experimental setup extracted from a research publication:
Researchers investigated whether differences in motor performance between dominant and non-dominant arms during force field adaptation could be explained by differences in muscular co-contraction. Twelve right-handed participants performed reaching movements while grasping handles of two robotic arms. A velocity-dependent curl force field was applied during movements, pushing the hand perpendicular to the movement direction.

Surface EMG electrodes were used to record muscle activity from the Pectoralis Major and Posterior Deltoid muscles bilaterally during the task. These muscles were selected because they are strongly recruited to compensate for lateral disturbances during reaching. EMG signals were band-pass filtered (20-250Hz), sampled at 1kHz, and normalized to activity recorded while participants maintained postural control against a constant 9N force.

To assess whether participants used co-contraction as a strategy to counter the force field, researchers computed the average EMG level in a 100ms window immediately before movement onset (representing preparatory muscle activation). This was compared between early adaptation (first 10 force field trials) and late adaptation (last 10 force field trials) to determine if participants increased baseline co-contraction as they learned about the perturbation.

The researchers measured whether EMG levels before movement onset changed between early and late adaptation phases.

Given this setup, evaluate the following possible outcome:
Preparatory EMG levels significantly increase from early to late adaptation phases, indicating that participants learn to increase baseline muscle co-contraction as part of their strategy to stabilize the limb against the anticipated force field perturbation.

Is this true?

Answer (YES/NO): NO